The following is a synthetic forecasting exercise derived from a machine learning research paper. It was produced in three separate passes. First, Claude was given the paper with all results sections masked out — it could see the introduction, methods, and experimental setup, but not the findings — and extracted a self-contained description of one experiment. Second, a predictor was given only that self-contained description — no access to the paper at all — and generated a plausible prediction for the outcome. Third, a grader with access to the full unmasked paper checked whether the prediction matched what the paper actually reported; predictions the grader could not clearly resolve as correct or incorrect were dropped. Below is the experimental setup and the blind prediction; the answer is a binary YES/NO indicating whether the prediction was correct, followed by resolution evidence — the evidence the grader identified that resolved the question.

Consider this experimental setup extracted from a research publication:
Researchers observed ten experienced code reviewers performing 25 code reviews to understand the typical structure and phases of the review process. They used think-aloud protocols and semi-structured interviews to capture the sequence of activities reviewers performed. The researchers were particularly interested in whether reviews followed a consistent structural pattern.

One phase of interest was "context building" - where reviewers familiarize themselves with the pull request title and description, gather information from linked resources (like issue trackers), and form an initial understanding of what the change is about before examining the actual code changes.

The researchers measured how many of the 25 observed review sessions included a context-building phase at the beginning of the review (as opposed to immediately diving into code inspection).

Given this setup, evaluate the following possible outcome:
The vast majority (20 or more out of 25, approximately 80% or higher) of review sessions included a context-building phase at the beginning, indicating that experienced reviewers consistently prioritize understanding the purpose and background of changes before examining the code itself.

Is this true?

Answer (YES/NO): YES